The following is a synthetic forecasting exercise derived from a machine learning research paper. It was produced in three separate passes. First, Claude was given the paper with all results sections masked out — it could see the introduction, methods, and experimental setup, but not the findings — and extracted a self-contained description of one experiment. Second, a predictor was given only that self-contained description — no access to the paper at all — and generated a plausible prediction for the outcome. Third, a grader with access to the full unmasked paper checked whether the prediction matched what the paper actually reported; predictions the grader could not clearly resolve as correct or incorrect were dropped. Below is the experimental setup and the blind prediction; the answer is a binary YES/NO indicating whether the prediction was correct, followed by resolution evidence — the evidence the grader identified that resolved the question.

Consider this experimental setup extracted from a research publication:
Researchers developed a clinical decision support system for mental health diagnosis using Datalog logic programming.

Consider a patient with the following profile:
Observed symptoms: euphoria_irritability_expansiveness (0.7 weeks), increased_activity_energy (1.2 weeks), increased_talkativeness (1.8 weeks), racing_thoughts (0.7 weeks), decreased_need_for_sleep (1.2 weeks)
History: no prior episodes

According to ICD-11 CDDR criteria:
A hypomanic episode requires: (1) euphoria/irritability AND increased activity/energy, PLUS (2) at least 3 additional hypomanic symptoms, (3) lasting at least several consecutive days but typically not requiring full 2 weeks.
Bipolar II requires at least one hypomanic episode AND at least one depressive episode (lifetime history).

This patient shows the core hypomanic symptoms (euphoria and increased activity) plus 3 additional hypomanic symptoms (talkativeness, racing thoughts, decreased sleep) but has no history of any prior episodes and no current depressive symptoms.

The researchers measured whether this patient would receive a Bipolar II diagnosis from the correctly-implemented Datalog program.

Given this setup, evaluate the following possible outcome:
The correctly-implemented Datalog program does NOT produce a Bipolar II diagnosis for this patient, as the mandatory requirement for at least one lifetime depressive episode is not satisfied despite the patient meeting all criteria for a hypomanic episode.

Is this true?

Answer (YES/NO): YES